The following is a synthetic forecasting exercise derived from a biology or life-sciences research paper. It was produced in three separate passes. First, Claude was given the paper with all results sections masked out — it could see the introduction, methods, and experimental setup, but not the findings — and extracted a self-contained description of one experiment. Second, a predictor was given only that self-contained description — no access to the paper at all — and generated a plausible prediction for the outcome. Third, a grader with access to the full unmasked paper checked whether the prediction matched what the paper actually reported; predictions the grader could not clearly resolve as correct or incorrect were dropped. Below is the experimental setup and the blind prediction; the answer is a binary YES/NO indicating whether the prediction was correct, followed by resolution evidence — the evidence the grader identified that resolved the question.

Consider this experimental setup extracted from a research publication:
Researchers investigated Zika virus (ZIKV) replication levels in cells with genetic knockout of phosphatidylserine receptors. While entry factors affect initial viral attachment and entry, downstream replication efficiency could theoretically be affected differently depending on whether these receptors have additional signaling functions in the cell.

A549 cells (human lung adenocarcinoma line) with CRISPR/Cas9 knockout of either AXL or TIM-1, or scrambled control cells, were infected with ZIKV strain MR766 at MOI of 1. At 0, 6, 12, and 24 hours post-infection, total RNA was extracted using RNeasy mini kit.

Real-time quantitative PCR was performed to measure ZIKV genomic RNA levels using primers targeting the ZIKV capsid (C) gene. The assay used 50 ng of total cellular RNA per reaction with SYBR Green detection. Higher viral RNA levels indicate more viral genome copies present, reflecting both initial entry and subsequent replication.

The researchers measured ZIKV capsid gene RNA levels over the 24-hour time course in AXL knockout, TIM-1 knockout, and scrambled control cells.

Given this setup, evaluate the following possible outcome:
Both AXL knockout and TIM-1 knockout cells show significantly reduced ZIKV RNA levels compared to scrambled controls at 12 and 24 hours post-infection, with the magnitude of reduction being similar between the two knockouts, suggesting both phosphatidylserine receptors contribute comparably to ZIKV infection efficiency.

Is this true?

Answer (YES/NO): NO